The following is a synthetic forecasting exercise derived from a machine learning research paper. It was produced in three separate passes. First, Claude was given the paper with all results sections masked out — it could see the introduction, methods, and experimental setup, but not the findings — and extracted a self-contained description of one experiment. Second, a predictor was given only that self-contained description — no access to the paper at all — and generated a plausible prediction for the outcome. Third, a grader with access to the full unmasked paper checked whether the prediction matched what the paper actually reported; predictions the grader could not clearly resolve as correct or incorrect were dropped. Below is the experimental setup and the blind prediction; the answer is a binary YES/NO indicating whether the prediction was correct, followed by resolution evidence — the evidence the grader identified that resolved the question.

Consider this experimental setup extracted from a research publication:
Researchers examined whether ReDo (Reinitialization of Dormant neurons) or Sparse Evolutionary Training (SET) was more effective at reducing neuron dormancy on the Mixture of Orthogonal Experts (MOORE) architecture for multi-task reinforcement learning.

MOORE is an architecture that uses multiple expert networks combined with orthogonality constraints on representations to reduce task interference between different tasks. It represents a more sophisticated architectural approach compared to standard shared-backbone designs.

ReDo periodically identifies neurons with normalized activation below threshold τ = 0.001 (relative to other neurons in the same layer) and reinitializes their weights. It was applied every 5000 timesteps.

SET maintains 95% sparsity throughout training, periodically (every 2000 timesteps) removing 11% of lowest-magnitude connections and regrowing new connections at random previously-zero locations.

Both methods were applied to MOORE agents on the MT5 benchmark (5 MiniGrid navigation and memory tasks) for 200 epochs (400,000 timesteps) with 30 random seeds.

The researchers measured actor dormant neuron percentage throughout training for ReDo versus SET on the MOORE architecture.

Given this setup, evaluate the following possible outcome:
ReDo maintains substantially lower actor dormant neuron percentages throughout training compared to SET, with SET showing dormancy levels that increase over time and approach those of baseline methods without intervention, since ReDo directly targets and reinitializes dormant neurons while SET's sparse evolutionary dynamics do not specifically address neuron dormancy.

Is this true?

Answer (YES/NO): NO